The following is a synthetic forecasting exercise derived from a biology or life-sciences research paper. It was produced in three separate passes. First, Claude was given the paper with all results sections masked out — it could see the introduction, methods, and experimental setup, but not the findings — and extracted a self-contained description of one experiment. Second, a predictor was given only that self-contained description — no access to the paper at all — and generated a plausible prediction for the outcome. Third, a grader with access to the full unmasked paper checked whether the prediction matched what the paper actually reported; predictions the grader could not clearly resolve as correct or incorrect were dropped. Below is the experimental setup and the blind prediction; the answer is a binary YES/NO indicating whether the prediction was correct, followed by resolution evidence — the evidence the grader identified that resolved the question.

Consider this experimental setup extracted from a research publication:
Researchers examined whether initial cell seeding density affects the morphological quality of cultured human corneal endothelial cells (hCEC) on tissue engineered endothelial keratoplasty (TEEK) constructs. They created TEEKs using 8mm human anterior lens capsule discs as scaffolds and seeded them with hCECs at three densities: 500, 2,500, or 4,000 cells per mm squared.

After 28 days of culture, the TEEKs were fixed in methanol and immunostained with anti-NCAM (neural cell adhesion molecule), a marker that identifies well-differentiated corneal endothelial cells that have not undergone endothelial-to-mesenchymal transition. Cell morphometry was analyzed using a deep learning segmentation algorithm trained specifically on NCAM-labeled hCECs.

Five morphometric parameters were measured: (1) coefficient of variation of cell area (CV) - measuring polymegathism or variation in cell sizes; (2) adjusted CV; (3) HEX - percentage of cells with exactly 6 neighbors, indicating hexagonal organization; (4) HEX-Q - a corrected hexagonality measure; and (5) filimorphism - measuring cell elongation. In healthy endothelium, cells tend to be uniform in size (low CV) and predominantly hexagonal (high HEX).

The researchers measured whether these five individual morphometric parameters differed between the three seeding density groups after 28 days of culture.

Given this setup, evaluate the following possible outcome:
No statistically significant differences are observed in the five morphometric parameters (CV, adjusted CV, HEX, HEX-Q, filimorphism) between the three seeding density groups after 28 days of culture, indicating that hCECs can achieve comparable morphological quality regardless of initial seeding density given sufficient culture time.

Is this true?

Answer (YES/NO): YES